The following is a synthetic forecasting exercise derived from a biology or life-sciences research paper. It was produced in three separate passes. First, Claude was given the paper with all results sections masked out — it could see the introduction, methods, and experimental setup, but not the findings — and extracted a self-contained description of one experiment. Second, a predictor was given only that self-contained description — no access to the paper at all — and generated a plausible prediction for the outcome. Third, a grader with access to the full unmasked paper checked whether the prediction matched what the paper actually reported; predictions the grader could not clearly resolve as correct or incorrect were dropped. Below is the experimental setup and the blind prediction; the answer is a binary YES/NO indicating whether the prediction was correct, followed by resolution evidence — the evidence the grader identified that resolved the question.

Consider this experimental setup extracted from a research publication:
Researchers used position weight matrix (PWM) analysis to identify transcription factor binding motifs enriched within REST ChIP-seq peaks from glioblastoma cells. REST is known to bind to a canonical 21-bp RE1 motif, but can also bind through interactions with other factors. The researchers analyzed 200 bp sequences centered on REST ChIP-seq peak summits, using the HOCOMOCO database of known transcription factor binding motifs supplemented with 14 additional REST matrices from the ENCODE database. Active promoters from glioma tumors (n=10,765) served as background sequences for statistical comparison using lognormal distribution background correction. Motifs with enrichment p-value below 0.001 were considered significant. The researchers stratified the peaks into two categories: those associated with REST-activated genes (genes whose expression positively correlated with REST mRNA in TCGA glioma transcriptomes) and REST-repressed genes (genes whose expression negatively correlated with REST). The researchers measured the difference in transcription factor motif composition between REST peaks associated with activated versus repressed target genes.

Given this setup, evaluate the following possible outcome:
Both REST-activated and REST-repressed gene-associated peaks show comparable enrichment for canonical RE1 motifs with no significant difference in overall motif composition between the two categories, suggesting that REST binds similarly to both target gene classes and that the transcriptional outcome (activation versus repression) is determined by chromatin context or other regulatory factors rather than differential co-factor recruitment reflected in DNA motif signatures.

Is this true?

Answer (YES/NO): NO